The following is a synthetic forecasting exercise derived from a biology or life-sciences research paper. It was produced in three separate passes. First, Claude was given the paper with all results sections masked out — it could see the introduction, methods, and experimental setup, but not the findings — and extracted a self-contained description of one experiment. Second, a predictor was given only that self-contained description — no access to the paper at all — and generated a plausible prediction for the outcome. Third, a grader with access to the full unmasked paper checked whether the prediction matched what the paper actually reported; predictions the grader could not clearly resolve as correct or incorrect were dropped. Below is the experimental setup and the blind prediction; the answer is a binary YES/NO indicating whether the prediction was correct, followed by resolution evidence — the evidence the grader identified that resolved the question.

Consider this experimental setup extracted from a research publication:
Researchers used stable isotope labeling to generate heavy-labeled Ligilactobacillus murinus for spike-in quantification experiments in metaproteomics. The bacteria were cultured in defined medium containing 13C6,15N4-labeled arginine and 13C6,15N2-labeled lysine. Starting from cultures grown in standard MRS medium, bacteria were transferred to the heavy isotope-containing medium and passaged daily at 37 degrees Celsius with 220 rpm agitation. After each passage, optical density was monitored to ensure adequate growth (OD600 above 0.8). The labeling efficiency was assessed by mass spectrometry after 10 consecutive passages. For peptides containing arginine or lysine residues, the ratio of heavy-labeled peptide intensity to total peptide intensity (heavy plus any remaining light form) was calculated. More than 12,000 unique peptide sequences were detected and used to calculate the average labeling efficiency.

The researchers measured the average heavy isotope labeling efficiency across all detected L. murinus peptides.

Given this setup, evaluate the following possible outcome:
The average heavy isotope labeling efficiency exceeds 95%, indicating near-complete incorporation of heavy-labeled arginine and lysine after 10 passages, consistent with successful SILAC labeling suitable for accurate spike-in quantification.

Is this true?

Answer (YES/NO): YES